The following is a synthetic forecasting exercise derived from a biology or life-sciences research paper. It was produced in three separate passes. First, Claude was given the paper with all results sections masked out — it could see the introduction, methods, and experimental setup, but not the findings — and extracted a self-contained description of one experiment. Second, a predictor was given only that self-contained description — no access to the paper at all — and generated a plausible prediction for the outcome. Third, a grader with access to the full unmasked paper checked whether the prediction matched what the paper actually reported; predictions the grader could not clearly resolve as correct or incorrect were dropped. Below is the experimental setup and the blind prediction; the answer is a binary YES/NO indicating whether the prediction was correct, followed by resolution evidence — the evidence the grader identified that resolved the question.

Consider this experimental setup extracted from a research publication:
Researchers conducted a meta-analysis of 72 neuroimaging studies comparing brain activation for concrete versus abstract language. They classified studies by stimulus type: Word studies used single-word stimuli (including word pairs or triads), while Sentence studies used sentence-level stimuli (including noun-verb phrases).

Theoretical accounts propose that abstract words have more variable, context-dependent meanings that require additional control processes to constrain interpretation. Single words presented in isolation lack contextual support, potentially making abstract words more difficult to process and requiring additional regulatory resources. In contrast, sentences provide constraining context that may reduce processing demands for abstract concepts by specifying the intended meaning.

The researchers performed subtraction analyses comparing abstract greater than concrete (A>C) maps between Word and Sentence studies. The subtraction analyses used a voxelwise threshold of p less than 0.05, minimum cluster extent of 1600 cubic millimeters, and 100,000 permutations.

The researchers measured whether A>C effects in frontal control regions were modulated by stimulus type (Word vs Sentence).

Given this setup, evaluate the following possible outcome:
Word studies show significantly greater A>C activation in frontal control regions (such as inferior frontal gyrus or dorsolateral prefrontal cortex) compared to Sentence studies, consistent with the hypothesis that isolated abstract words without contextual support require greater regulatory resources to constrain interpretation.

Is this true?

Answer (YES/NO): YES